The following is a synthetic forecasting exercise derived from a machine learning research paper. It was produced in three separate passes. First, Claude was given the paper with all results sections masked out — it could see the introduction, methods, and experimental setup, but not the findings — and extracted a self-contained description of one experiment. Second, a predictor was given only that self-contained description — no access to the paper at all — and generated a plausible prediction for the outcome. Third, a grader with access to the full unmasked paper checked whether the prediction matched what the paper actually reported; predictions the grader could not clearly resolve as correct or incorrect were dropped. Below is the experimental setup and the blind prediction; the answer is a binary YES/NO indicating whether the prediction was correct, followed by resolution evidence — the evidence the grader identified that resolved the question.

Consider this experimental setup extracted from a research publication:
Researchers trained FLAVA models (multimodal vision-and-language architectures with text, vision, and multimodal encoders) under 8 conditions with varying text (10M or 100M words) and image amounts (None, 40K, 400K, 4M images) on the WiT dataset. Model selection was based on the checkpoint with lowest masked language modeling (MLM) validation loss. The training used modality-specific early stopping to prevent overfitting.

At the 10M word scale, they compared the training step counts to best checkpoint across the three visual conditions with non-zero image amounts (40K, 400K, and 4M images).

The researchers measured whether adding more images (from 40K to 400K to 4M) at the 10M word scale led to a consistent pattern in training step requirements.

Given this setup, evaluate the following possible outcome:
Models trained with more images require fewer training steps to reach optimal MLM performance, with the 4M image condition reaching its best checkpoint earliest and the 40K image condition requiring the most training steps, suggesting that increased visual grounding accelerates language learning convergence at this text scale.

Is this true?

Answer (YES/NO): NO